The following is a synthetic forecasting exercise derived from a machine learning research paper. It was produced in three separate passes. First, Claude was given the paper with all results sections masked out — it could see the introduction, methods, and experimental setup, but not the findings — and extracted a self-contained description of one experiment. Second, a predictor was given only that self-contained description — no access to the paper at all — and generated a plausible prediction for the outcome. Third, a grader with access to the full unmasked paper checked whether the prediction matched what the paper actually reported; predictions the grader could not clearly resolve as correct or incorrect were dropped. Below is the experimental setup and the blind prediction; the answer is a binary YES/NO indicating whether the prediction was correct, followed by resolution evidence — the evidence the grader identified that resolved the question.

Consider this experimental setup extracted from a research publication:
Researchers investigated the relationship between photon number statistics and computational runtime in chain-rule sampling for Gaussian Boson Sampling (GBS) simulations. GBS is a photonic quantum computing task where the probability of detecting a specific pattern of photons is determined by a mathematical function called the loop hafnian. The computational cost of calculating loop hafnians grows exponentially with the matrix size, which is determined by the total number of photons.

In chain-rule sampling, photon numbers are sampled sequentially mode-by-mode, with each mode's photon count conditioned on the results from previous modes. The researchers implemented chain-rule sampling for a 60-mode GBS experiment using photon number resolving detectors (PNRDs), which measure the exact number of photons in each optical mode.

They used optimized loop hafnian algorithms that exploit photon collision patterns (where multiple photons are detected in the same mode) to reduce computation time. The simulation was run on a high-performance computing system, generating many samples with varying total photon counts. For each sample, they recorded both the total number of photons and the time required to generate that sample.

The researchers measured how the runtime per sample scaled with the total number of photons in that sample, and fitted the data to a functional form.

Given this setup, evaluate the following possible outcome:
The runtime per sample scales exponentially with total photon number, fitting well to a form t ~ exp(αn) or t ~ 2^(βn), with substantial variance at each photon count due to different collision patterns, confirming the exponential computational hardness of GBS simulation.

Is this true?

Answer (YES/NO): NO